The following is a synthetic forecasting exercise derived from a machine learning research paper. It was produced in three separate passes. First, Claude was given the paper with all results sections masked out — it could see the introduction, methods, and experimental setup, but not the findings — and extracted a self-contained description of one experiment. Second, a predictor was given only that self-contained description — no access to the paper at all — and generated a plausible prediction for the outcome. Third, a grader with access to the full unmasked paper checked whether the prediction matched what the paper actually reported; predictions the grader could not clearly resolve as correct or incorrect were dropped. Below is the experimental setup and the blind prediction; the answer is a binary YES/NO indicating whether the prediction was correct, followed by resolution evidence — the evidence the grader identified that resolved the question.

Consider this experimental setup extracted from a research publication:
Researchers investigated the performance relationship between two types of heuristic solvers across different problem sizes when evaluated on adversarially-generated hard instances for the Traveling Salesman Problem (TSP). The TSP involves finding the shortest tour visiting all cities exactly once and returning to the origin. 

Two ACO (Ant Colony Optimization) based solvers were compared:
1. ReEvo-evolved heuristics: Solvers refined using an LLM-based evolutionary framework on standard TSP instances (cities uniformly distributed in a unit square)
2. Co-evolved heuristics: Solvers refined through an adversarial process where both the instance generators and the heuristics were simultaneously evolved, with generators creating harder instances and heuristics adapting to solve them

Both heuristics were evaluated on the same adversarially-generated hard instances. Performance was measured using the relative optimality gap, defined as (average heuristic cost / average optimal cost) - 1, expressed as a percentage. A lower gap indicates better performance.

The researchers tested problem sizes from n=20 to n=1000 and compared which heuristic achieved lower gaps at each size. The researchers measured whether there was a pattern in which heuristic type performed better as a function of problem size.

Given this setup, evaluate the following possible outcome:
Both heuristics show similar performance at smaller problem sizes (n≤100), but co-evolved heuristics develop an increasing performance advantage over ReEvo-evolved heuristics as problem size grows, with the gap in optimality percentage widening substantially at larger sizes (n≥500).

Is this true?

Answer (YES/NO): NO